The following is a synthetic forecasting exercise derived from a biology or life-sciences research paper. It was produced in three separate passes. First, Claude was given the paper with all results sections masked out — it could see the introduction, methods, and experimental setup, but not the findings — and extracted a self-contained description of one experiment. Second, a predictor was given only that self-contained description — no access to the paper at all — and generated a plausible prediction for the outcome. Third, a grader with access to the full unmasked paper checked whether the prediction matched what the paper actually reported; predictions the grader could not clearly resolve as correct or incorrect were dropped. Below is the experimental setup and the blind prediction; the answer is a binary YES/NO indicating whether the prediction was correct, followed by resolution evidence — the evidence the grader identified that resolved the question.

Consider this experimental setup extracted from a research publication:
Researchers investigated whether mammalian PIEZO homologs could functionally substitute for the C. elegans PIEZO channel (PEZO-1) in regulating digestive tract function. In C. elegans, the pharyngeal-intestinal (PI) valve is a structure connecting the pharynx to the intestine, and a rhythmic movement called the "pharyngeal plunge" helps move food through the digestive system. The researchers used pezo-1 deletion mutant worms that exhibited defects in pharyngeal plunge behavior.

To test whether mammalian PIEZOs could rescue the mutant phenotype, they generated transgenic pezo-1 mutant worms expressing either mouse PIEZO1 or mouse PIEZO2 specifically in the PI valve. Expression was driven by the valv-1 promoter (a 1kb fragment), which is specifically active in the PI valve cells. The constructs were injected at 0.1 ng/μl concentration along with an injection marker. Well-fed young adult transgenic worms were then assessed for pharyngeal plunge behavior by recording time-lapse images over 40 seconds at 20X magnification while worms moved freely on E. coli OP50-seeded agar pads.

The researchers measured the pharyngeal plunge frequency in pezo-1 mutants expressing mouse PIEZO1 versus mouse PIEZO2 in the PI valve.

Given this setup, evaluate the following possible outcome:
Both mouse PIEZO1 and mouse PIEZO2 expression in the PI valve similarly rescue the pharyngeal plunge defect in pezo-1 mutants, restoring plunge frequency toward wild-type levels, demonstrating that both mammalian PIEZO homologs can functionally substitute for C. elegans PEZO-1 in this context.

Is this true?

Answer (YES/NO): NO